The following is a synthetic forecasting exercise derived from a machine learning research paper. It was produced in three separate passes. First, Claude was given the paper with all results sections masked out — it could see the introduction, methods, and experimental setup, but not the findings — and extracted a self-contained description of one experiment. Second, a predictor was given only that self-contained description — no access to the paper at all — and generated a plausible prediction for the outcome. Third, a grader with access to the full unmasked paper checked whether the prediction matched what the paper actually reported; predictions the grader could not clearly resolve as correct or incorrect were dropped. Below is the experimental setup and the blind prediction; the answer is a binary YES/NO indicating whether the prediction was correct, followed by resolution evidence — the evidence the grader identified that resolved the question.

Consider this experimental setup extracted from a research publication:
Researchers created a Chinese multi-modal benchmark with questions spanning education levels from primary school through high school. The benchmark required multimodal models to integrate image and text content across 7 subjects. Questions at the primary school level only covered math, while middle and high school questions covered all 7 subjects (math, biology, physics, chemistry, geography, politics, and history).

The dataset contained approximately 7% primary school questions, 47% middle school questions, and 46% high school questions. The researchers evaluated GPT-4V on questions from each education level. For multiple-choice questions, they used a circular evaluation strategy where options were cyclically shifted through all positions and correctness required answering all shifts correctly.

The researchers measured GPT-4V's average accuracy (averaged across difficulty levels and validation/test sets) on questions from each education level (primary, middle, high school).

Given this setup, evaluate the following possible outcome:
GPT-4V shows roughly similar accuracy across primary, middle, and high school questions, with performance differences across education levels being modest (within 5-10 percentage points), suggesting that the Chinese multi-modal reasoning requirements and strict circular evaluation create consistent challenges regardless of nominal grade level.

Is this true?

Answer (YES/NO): NO